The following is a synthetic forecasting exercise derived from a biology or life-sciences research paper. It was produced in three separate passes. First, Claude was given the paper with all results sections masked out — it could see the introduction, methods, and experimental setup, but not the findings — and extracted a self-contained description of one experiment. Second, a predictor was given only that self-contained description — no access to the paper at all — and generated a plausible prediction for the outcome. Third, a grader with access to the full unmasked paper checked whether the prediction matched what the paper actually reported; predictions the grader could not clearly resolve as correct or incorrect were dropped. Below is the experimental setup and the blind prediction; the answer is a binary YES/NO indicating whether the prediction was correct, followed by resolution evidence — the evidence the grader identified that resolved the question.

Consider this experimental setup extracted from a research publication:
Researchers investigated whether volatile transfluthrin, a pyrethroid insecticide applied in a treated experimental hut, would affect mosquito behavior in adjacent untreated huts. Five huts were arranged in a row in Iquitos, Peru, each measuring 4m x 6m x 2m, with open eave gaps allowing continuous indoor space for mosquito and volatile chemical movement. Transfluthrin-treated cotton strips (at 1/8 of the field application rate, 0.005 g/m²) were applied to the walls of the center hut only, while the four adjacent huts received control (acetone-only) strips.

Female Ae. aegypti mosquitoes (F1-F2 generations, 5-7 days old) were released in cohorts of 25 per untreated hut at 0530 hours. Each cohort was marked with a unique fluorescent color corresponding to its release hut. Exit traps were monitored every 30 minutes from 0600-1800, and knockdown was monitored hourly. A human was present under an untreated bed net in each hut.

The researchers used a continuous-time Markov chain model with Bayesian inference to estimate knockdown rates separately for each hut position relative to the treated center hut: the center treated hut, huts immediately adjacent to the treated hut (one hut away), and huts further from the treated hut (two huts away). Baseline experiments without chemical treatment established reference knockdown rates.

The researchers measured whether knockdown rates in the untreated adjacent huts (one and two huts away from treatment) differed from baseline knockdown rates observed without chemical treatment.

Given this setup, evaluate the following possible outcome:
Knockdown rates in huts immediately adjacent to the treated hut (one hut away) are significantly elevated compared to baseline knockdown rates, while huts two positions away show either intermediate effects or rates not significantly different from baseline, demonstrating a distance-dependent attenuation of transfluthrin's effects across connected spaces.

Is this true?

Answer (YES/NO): NO